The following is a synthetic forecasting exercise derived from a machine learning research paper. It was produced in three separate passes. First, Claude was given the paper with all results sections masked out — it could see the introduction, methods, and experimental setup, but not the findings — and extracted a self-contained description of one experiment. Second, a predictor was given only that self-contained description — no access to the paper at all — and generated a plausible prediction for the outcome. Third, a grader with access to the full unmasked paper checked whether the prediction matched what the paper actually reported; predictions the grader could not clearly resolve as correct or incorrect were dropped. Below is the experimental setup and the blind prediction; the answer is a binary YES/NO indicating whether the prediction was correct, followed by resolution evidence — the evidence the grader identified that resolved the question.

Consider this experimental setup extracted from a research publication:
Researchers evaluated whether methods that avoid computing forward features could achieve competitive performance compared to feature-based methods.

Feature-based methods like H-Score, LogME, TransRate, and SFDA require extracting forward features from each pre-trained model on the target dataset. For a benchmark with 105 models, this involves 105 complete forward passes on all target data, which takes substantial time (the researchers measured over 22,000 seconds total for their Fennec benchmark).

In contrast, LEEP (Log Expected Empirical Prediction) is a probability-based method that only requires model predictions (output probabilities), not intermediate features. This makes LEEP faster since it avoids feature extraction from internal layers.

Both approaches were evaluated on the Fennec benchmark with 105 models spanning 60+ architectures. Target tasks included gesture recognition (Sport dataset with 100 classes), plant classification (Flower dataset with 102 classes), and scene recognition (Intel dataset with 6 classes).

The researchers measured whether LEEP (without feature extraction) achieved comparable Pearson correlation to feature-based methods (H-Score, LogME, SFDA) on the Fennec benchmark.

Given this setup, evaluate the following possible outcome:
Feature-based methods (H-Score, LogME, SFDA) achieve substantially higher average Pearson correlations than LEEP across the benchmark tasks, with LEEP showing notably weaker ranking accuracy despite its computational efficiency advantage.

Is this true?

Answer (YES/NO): YES